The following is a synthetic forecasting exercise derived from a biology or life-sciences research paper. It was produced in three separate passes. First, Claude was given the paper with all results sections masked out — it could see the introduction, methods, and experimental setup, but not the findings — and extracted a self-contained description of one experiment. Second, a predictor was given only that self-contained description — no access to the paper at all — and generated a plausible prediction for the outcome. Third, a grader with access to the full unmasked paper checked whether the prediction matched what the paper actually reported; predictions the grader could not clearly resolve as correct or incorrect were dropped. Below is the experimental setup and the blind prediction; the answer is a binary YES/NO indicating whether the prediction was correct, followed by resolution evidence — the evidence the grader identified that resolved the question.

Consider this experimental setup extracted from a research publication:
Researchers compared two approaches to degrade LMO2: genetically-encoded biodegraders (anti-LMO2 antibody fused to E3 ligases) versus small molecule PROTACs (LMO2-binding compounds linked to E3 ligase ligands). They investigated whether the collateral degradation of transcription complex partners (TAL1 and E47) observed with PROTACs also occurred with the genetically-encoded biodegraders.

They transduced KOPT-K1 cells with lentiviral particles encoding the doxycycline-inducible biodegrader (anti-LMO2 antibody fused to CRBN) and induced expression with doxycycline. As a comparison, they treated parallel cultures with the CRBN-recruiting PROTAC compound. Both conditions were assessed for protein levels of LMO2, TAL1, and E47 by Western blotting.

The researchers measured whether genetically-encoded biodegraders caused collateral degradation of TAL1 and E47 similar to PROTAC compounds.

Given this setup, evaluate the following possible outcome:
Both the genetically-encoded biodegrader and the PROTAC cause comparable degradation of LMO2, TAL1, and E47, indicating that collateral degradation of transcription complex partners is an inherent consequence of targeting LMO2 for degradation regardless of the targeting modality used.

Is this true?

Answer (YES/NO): YES